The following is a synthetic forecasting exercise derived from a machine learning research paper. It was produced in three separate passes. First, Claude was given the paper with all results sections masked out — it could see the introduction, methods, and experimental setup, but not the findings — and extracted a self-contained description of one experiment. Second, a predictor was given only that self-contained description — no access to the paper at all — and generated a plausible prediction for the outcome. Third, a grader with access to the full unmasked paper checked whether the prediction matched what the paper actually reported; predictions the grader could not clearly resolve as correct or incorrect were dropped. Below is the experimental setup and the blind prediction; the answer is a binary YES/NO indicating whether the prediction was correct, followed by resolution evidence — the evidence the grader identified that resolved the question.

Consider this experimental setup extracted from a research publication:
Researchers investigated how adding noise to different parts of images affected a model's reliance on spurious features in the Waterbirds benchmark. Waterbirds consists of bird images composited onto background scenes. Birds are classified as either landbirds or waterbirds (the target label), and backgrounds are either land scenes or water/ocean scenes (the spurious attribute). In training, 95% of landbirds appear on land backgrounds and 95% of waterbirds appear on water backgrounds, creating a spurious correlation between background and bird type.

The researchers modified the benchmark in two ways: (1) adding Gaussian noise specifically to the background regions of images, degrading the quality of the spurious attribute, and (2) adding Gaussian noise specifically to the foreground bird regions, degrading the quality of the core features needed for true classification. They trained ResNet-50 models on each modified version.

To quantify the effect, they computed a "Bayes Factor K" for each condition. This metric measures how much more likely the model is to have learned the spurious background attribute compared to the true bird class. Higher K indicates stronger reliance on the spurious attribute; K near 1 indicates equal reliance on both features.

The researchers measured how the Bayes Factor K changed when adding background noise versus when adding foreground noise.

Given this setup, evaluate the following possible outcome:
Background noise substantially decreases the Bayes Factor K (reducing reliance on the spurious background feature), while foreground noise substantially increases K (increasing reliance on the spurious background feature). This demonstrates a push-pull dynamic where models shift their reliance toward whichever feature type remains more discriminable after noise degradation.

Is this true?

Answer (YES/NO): YES